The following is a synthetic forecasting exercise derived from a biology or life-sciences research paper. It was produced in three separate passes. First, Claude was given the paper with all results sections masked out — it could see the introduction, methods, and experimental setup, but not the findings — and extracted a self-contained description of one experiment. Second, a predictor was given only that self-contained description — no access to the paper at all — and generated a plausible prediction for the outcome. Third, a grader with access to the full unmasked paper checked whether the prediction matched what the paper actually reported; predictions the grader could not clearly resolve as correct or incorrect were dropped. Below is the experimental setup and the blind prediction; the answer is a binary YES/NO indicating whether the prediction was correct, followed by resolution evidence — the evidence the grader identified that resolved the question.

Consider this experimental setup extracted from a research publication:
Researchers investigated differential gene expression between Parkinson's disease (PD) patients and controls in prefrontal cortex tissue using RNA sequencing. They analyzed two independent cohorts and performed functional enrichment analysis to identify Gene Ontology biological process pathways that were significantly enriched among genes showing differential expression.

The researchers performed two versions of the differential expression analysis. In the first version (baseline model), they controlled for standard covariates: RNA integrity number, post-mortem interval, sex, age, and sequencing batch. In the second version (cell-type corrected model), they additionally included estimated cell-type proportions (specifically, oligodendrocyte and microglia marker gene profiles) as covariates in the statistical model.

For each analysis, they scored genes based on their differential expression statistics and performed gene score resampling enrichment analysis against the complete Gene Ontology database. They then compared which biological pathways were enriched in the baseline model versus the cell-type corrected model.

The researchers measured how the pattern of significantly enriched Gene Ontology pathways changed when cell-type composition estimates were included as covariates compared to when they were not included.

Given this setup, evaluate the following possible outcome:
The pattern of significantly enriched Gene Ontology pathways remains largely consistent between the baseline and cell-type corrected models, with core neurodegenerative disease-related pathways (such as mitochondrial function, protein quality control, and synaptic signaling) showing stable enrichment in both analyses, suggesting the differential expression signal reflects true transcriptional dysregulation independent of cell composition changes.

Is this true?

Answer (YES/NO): NO